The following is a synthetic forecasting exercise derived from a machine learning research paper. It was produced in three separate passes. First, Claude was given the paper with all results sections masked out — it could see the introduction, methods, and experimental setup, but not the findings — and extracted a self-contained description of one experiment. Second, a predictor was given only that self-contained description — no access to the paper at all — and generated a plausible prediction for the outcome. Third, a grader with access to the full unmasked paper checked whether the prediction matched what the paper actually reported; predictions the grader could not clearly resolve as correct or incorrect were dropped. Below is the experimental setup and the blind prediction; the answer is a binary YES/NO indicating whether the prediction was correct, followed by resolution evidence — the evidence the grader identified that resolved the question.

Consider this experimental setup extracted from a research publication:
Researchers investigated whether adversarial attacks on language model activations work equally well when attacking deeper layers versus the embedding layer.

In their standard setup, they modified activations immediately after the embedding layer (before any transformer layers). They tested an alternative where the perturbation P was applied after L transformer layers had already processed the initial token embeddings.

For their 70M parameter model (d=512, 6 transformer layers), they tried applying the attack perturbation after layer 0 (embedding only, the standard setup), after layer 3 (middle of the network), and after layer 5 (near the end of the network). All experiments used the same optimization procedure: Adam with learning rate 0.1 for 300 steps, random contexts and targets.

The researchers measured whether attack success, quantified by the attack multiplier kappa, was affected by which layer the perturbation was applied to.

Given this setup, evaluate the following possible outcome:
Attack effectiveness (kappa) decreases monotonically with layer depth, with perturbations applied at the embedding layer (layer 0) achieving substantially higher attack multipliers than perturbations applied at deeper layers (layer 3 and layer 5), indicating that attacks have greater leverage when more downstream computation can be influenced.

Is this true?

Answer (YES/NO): NO